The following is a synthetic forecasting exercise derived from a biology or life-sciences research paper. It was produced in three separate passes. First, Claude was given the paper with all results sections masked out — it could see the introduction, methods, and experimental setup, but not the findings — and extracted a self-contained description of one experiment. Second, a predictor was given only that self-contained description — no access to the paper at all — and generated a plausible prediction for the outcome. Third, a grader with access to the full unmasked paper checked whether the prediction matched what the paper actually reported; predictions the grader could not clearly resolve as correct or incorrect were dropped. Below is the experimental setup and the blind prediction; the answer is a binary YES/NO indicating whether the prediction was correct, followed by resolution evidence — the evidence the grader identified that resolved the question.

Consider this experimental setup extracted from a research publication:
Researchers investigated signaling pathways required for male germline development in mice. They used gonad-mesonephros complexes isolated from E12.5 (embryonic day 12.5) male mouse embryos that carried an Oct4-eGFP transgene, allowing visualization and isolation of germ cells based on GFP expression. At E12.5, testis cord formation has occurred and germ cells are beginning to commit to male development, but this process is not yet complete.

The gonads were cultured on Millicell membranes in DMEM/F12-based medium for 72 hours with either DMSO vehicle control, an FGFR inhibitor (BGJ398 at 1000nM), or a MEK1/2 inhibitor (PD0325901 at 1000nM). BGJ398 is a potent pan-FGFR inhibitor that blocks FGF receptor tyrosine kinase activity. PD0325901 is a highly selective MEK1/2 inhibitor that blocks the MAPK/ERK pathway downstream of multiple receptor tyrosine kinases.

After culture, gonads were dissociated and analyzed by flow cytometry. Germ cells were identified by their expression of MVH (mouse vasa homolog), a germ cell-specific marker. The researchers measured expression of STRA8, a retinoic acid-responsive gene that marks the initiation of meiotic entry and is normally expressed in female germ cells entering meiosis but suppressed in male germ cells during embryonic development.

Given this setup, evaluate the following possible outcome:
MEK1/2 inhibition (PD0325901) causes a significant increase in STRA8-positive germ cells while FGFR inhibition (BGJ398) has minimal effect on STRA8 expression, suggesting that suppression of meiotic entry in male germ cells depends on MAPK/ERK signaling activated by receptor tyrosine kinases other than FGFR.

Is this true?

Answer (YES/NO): YES